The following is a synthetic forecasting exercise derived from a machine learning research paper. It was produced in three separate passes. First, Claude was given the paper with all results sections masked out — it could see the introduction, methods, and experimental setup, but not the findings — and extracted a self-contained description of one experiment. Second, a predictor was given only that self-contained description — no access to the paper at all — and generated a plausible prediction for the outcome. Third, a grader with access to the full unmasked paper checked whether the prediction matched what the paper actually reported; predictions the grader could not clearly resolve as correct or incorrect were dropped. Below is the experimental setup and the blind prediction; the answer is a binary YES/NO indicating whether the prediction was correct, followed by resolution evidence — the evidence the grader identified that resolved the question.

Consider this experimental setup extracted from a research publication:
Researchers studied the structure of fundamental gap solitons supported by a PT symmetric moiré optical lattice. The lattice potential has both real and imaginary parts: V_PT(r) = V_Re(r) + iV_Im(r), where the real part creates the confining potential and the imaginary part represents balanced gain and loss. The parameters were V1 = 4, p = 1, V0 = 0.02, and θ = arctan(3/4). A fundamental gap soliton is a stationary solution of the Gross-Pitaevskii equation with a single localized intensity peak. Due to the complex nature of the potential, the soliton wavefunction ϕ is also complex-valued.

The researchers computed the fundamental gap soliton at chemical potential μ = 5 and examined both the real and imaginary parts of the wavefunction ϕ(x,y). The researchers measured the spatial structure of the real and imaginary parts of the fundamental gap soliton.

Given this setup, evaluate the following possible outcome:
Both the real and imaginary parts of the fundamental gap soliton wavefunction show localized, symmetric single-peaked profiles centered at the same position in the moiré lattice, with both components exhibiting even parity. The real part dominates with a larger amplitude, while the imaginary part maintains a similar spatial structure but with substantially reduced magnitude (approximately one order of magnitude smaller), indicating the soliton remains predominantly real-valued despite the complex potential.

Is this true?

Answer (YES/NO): NO